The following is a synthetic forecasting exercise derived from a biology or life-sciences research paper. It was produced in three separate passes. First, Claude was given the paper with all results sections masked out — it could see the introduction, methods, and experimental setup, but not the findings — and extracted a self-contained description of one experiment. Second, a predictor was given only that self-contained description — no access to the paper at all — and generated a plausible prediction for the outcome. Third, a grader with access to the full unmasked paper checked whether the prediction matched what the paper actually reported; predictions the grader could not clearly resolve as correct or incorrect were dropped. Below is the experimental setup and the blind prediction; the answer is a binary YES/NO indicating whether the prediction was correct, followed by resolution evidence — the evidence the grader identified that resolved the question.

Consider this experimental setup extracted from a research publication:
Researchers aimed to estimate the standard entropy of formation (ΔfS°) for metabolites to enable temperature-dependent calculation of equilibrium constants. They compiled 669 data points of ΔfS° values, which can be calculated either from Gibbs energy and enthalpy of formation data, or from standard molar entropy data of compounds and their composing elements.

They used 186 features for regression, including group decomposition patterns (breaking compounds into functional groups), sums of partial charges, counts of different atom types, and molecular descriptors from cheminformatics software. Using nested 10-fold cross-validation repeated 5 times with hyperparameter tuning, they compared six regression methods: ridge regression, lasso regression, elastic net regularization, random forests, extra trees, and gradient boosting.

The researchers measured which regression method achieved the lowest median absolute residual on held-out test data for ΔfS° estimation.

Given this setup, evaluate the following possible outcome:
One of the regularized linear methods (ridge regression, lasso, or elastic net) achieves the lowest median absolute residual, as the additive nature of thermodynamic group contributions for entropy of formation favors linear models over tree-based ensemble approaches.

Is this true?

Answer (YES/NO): YES